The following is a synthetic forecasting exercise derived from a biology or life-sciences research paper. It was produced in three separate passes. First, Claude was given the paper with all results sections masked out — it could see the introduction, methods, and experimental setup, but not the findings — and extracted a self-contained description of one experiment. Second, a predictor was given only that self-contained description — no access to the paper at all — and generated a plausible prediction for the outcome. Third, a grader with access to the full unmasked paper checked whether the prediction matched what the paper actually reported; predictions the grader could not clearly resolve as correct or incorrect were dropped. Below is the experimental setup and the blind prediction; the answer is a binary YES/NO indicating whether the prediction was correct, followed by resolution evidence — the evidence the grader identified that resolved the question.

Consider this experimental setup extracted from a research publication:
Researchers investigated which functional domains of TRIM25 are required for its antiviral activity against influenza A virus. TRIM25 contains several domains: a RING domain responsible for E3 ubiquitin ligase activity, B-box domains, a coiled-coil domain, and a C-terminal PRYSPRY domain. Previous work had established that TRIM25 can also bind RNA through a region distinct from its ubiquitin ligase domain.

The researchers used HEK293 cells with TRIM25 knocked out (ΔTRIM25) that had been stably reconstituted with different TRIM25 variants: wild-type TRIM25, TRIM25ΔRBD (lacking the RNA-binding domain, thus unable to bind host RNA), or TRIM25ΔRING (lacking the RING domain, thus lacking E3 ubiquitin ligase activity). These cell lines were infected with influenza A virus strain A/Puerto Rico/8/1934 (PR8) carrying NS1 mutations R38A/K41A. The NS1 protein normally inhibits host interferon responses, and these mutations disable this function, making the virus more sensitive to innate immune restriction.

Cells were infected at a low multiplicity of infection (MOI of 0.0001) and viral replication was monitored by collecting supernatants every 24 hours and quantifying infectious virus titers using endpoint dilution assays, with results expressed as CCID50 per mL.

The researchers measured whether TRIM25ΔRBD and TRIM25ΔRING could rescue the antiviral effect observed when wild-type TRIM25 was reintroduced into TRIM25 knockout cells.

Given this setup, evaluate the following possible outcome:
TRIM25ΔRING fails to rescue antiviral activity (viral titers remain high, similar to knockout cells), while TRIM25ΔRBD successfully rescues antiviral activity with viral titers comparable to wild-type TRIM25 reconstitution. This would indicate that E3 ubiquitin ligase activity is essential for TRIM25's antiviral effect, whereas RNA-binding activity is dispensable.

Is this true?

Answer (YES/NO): NO